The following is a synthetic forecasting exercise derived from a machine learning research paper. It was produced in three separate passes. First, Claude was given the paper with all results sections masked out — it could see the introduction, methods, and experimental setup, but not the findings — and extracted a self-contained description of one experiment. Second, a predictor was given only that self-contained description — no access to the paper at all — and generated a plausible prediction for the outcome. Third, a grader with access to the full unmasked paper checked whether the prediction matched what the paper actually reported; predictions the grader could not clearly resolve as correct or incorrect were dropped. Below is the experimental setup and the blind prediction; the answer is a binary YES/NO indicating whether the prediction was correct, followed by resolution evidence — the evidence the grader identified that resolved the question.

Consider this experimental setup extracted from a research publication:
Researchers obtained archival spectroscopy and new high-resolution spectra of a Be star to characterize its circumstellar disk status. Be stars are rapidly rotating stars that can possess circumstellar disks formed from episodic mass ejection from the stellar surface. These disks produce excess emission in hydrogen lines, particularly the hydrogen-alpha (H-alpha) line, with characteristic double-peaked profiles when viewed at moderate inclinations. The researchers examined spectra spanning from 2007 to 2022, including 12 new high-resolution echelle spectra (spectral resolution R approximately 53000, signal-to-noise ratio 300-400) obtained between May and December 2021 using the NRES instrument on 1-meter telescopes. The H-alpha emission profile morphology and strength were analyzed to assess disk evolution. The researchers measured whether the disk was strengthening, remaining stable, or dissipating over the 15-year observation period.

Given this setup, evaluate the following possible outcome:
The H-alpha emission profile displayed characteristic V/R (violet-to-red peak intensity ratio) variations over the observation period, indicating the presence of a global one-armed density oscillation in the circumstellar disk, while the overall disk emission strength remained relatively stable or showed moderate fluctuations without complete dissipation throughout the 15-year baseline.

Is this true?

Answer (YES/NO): NO